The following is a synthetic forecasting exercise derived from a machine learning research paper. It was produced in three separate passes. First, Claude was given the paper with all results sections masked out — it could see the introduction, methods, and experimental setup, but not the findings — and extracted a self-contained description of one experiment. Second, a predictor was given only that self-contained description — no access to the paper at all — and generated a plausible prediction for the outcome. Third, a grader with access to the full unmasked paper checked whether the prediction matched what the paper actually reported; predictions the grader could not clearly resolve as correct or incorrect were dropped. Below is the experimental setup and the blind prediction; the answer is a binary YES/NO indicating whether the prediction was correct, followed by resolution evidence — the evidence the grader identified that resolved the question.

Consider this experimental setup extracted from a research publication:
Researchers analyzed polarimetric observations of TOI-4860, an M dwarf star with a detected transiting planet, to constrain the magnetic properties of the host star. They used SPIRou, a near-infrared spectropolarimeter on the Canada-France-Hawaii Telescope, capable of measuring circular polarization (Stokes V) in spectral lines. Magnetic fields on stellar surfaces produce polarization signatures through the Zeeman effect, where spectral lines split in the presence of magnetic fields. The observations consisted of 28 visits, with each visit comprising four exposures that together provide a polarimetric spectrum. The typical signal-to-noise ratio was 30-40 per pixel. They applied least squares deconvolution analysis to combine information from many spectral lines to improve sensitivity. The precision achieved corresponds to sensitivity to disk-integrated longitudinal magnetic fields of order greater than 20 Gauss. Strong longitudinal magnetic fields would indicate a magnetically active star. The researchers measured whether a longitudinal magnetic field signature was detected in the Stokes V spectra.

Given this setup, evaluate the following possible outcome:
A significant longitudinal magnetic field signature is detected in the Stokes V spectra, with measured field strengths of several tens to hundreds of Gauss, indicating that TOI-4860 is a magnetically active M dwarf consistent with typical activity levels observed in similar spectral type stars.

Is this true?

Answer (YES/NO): NO